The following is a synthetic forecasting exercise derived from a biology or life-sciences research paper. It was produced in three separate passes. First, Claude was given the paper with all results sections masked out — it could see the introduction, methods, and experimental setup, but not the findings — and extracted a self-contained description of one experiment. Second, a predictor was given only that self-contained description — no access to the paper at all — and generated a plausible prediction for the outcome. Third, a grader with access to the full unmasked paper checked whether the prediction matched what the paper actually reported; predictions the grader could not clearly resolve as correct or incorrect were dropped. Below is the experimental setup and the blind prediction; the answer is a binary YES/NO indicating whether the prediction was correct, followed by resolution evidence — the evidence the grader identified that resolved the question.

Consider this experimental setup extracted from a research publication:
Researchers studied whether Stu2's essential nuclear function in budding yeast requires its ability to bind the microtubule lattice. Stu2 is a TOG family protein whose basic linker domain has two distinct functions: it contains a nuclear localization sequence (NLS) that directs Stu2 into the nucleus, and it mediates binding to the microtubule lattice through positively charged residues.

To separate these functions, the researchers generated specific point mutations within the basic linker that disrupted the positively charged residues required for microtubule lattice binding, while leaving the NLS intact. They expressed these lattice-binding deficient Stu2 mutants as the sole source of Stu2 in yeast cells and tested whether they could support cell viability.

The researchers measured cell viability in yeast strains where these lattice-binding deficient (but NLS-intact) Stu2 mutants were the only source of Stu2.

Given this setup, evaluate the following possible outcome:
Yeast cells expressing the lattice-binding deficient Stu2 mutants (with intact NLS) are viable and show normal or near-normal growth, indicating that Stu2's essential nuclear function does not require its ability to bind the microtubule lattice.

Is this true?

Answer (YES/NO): YES